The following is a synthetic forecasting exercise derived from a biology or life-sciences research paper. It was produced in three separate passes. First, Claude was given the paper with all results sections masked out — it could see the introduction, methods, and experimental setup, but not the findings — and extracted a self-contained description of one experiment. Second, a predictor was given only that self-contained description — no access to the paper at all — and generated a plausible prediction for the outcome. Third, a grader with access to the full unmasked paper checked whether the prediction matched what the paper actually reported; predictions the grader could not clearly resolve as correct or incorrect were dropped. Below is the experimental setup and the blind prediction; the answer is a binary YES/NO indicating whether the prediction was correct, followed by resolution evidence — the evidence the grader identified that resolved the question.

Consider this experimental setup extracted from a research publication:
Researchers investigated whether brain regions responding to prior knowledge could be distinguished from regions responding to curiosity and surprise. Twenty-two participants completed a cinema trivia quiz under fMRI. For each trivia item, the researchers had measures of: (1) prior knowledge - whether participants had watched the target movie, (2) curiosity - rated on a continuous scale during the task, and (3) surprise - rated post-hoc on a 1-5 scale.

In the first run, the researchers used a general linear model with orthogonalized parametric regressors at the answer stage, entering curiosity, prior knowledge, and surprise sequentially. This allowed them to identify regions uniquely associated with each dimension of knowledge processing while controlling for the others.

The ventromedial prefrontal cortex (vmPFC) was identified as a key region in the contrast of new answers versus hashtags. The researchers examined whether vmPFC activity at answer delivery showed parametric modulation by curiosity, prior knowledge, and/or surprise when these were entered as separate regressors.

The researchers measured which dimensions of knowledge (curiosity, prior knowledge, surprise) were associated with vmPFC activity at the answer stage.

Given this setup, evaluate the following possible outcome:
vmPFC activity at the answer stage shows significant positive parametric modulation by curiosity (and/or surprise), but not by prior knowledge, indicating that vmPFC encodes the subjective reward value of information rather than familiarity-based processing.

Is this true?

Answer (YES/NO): NO